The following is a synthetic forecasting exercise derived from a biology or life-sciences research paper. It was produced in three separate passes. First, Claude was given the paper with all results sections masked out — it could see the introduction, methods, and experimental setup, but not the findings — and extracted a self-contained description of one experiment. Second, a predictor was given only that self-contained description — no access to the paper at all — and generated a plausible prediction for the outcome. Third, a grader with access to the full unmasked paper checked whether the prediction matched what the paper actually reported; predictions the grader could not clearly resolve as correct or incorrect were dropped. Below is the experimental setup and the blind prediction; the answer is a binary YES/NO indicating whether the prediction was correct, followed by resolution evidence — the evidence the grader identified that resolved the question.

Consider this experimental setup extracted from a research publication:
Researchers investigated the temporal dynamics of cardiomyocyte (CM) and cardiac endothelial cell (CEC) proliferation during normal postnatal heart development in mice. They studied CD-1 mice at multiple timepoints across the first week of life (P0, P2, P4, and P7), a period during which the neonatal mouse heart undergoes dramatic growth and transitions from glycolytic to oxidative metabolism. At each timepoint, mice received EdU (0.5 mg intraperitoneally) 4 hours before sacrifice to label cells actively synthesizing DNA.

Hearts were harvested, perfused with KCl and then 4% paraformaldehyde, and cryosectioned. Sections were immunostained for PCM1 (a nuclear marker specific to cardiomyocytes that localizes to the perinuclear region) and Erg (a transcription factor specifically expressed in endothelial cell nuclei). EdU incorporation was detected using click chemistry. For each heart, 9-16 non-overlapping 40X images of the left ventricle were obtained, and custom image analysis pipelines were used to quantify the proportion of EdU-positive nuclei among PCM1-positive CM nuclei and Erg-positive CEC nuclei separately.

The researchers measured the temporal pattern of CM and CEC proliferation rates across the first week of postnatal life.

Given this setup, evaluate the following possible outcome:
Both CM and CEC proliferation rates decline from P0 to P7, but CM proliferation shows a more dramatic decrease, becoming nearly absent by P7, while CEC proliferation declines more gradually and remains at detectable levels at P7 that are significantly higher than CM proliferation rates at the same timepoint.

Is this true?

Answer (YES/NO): NO